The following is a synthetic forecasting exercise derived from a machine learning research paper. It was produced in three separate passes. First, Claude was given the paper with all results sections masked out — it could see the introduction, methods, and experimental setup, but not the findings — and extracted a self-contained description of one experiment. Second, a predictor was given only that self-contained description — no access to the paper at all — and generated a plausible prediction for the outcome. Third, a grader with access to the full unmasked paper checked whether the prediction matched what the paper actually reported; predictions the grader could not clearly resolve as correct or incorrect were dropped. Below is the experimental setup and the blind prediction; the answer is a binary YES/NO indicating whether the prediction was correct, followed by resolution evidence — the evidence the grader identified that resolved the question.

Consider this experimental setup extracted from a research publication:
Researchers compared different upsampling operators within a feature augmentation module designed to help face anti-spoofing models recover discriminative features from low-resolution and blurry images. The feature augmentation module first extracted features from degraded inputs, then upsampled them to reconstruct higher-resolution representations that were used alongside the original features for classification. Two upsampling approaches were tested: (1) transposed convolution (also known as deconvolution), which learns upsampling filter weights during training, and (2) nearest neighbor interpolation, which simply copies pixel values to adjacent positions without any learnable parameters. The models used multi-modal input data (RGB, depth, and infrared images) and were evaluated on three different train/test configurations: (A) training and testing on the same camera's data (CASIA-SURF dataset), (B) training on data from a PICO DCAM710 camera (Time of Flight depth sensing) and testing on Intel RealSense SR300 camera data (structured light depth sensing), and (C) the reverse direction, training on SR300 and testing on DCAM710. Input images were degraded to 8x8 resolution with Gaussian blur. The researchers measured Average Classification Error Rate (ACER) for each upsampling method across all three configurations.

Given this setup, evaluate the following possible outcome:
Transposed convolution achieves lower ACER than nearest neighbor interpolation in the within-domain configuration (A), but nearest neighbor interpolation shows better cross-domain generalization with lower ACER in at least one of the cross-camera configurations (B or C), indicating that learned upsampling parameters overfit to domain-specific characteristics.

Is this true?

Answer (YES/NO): NO